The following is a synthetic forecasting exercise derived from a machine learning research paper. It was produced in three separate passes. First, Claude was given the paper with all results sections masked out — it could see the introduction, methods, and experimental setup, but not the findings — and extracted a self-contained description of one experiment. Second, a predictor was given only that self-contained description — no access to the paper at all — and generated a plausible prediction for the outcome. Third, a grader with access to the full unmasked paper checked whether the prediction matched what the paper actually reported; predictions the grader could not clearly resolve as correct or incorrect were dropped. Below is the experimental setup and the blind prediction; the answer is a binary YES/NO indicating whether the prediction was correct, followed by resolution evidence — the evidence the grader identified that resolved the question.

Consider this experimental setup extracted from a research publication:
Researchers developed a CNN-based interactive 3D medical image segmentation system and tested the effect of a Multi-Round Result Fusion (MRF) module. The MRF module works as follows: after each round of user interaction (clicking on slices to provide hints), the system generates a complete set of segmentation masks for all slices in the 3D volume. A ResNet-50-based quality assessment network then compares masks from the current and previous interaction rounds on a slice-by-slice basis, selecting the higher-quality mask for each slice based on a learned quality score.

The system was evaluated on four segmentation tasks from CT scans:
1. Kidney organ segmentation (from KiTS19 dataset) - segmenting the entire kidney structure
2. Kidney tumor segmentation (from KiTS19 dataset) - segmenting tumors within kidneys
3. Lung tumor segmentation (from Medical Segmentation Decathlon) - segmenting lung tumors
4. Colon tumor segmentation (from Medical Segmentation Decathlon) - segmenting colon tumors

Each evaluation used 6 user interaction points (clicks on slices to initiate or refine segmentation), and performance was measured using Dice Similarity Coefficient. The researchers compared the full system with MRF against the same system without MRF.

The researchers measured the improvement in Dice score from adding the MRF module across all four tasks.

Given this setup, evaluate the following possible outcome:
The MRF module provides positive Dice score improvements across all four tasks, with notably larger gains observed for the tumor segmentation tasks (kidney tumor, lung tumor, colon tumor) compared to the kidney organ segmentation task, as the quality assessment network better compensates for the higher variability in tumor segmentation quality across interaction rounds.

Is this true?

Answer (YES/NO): NO